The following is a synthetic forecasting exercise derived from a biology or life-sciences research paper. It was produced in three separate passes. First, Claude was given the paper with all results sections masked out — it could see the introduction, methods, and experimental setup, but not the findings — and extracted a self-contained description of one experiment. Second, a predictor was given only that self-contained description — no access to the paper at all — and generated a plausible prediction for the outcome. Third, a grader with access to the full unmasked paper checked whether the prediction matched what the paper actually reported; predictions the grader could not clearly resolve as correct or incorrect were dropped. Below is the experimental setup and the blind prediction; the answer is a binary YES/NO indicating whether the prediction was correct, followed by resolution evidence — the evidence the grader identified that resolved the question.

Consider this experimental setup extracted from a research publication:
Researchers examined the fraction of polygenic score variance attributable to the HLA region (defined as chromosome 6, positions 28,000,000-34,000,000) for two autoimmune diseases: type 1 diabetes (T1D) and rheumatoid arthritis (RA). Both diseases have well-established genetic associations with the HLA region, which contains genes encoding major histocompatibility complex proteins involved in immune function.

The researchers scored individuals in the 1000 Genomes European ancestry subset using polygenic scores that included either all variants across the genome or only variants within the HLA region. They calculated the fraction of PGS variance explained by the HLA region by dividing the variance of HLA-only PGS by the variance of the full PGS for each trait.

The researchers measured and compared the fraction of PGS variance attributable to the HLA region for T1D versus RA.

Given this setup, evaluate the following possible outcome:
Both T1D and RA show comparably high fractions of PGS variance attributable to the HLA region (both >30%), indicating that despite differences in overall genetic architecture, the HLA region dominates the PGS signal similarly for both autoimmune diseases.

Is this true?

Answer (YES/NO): NO